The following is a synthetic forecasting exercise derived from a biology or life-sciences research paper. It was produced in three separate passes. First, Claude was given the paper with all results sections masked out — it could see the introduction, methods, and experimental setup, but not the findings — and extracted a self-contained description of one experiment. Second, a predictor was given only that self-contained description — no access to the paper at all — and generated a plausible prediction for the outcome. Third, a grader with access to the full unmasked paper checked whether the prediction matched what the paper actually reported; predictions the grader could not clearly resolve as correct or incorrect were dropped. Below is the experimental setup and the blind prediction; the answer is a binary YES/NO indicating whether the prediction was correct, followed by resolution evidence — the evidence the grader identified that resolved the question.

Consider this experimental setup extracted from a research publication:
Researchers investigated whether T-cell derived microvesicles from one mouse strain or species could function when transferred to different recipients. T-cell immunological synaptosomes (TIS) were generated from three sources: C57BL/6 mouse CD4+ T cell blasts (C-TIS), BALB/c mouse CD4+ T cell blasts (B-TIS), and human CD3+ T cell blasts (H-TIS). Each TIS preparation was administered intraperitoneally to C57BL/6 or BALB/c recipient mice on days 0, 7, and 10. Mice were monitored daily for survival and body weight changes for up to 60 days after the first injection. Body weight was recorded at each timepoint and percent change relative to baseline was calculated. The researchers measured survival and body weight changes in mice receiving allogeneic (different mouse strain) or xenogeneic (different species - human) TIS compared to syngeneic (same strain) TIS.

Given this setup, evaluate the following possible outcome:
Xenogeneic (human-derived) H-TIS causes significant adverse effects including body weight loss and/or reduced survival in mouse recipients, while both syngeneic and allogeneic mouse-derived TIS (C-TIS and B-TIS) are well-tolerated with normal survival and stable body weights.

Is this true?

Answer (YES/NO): NO